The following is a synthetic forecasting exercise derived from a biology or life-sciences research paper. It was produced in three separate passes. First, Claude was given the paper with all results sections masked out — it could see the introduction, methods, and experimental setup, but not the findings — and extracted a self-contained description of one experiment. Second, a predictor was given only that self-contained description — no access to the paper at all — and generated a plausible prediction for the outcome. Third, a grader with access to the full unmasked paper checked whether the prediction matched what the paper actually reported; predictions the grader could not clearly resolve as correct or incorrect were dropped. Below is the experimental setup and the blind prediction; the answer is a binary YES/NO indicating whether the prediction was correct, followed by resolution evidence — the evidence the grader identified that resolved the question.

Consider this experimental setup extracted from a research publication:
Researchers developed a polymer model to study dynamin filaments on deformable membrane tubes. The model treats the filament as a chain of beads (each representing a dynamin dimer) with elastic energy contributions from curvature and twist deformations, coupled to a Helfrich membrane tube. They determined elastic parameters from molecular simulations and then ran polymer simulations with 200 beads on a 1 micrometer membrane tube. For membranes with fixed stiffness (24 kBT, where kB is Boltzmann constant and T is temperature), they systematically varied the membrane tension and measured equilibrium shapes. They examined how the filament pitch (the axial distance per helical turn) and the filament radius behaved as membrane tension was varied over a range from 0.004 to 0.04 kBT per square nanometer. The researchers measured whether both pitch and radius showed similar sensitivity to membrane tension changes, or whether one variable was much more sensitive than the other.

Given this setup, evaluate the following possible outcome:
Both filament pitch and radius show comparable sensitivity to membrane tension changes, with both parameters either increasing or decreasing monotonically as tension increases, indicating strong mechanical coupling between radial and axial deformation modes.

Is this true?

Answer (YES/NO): NO